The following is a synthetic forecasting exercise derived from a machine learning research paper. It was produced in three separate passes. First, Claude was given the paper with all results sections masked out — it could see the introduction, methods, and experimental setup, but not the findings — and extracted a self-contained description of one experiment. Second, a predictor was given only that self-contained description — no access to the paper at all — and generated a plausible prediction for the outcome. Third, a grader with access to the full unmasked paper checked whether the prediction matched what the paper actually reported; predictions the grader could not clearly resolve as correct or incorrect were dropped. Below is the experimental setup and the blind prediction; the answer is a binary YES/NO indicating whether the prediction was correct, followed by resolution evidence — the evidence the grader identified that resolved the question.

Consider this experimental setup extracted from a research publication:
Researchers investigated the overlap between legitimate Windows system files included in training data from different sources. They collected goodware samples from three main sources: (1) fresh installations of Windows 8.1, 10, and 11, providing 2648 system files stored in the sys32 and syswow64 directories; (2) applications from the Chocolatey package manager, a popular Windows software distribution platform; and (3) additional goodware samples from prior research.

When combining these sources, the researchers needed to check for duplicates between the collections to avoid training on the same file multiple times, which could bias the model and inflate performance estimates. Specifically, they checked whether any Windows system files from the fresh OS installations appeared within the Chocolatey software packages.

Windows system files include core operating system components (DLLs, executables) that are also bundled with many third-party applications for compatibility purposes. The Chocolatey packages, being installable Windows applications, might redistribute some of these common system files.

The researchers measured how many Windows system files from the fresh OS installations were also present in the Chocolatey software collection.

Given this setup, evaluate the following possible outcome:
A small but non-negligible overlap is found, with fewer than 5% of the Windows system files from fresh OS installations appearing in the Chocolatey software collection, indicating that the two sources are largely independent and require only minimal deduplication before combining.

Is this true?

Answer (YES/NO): YES